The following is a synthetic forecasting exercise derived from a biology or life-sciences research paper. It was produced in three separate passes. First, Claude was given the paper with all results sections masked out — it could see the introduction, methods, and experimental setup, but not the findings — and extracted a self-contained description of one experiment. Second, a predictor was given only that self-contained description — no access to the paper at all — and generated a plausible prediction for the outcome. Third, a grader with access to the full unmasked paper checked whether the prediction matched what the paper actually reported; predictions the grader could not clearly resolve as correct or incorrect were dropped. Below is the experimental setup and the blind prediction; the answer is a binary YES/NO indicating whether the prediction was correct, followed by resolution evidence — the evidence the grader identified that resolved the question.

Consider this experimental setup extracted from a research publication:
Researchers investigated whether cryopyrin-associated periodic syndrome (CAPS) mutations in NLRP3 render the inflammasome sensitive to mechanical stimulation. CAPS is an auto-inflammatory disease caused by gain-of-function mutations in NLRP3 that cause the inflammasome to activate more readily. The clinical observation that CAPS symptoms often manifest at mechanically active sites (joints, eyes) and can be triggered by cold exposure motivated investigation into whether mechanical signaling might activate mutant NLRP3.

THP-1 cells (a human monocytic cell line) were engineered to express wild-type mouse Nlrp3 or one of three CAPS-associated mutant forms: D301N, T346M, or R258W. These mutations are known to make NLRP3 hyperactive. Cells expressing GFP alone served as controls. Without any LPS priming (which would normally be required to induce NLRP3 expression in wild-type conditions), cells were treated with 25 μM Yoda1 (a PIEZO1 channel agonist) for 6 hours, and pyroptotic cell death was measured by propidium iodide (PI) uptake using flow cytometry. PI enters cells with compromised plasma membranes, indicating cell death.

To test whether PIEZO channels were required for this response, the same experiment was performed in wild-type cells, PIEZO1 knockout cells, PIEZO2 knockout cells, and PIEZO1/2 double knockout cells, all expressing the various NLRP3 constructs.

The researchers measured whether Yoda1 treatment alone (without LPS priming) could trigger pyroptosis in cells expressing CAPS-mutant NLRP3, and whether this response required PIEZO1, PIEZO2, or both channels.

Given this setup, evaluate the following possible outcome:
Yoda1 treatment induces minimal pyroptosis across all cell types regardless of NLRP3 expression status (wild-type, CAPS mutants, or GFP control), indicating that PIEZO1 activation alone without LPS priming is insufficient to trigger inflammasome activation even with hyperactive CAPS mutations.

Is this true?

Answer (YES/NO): NO